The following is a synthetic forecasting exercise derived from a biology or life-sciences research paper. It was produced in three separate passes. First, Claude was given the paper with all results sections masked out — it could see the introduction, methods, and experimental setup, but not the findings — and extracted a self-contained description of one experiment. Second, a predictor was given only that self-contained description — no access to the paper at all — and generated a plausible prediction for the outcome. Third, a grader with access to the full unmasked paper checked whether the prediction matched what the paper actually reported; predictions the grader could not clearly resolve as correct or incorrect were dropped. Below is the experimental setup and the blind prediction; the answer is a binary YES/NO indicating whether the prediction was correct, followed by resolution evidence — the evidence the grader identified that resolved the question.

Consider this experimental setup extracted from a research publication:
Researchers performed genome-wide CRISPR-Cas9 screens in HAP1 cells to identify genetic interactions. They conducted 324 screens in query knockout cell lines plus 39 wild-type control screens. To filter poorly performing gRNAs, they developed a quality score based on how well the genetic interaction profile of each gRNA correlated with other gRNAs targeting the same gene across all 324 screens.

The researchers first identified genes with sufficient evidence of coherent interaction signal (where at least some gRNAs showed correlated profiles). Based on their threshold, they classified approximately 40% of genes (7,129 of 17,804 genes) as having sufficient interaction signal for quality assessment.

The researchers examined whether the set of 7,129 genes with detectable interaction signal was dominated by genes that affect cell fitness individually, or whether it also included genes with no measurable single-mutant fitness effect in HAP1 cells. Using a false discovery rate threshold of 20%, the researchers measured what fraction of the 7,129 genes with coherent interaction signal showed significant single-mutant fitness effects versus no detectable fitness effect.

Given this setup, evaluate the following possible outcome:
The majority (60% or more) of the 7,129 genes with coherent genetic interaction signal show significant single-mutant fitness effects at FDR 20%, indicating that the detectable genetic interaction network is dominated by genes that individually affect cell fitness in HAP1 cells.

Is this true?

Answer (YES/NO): NO